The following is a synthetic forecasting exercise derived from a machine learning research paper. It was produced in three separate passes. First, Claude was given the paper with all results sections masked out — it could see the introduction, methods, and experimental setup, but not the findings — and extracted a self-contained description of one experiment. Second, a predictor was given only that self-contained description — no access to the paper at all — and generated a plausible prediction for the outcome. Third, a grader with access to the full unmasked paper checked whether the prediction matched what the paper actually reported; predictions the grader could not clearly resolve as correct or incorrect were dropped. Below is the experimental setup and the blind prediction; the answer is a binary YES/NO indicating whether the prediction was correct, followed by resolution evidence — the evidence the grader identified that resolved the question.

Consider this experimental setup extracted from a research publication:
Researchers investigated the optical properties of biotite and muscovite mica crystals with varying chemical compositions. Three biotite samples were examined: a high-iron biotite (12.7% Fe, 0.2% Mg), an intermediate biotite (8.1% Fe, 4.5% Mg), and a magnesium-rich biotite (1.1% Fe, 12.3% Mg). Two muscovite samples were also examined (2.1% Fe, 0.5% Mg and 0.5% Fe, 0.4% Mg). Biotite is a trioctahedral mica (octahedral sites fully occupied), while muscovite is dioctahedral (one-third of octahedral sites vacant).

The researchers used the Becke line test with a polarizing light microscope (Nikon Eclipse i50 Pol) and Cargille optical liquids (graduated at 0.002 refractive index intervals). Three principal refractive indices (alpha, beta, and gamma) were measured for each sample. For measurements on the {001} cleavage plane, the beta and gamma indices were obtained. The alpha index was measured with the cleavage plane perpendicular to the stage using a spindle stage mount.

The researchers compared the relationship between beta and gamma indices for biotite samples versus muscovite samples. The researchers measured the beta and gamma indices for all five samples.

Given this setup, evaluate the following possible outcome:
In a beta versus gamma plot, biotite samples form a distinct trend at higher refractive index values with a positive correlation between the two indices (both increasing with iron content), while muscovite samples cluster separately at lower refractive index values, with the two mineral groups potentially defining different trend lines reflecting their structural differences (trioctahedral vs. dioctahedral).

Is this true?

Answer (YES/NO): NO